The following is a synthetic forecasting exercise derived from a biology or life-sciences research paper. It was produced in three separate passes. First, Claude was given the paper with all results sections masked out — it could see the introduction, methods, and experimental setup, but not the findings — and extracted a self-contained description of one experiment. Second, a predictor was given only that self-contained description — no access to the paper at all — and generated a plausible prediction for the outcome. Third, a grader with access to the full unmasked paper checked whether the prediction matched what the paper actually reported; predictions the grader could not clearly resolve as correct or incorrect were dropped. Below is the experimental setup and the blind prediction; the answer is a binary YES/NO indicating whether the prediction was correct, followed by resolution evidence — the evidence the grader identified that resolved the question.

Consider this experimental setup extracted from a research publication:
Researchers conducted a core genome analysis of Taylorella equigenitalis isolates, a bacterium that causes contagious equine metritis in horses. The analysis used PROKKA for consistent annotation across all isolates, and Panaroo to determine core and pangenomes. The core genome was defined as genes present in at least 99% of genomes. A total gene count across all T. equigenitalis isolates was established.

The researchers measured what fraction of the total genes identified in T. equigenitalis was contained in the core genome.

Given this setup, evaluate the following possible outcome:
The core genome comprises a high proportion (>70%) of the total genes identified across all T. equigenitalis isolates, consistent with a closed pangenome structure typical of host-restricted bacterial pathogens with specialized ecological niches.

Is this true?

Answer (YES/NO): YES